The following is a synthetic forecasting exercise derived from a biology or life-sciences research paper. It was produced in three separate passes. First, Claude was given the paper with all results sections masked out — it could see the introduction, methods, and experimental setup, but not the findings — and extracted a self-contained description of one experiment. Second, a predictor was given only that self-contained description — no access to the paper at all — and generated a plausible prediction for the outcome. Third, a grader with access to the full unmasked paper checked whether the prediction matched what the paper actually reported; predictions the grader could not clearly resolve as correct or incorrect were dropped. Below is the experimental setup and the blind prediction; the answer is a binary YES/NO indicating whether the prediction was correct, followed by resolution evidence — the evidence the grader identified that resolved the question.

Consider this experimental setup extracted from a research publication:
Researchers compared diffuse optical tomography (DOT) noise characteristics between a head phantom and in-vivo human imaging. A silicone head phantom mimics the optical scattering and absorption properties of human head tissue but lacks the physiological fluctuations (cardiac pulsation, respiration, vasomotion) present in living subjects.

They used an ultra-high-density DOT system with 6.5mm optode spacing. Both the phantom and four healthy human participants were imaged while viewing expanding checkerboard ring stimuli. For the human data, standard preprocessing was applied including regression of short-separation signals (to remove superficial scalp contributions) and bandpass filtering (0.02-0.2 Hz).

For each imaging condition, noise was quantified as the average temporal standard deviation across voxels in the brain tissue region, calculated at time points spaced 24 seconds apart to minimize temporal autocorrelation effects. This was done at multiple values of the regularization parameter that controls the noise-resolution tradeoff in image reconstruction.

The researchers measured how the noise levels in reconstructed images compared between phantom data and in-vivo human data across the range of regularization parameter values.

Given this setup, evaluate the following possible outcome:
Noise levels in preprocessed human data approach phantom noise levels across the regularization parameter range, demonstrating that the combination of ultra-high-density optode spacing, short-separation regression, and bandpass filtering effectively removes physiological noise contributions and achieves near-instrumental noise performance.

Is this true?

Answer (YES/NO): NO